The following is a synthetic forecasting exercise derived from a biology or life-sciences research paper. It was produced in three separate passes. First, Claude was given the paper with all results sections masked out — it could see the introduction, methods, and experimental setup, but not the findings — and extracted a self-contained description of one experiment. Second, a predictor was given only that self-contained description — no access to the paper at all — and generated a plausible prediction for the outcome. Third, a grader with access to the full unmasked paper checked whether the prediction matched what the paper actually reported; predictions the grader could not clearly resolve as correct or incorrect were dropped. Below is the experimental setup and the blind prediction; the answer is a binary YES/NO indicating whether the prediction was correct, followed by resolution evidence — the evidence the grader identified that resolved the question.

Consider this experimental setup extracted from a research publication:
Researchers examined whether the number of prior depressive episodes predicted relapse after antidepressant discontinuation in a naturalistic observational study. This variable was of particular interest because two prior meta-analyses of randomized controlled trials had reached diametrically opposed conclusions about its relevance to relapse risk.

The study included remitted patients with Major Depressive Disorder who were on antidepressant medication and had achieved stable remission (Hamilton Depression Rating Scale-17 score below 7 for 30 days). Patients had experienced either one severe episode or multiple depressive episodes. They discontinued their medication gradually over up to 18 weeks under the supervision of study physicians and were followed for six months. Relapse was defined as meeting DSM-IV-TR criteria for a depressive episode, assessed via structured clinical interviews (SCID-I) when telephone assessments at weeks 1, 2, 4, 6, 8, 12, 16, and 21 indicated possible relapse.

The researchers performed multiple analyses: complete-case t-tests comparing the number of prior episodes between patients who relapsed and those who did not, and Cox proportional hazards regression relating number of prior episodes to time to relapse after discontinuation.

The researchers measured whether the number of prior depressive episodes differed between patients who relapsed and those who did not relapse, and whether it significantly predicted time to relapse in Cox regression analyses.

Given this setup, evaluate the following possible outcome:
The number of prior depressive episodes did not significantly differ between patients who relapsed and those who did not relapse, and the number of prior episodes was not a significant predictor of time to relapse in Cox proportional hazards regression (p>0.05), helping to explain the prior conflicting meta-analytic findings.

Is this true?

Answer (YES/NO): YES